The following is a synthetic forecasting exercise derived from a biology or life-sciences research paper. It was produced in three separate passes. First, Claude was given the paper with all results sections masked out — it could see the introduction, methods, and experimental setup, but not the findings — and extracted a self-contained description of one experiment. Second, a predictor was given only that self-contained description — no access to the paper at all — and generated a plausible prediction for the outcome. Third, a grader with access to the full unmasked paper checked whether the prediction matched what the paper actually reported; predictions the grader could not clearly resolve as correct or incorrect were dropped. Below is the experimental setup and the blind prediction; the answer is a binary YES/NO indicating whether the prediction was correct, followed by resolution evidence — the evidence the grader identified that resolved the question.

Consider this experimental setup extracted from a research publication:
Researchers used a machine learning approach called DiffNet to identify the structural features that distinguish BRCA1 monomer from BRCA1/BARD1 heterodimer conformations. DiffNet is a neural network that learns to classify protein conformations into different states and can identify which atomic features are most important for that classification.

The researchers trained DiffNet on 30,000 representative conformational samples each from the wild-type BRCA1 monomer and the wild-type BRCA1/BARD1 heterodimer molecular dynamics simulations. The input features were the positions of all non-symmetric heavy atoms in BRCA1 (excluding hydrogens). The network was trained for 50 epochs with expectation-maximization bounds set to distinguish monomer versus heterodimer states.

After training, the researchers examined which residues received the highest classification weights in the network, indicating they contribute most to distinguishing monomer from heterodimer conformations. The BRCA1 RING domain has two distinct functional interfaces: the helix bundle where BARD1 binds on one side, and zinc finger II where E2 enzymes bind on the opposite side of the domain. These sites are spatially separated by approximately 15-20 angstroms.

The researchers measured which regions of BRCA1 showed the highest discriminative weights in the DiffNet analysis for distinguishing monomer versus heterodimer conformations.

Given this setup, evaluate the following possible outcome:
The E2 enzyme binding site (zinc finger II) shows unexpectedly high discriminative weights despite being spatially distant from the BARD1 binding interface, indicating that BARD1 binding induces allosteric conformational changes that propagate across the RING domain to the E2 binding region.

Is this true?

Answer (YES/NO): YES